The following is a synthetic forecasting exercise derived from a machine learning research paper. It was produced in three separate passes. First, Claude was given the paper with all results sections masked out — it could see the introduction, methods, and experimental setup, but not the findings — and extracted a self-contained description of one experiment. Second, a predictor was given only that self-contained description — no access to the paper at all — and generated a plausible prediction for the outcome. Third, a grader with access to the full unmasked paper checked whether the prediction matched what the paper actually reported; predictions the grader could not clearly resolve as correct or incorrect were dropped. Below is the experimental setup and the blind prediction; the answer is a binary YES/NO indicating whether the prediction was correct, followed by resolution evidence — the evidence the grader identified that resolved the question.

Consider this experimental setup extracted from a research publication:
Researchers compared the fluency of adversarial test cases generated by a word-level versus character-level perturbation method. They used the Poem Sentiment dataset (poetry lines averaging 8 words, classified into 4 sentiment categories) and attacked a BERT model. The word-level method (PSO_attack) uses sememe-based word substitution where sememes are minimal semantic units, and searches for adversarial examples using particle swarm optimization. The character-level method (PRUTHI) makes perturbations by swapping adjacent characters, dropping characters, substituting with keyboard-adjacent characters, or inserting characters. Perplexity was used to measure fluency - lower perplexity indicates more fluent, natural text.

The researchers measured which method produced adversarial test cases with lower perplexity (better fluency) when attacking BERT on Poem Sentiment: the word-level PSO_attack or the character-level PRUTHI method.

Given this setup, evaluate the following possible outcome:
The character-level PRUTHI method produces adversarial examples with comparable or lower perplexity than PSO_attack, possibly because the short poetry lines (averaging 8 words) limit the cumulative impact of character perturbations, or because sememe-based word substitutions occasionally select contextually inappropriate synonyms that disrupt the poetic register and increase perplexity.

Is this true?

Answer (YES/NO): NO